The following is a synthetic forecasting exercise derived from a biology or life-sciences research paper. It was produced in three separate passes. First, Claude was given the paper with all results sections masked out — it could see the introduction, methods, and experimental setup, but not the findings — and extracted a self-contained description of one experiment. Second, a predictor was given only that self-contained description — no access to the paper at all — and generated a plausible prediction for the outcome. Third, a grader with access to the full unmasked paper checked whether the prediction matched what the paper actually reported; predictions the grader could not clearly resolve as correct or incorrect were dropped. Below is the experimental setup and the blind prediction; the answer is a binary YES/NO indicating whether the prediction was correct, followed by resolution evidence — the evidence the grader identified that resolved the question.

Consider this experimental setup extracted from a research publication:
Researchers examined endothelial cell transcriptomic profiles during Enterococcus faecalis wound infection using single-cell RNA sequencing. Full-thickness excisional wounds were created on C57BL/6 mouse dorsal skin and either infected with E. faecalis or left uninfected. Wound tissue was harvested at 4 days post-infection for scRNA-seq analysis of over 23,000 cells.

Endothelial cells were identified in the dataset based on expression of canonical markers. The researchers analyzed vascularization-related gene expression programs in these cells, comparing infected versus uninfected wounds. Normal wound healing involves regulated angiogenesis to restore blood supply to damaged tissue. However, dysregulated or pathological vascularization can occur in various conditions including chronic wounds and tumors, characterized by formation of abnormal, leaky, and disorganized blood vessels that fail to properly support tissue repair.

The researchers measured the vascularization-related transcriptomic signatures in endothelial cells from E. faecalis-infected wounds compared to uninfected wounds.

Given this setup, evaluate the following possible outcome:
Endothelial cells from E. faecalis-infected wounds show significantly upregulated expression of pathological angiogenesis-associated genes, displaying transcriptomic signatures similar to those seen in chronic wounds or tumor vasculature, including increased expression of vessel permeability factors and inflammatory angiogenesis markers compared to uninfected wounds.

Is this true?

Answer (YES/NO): YES